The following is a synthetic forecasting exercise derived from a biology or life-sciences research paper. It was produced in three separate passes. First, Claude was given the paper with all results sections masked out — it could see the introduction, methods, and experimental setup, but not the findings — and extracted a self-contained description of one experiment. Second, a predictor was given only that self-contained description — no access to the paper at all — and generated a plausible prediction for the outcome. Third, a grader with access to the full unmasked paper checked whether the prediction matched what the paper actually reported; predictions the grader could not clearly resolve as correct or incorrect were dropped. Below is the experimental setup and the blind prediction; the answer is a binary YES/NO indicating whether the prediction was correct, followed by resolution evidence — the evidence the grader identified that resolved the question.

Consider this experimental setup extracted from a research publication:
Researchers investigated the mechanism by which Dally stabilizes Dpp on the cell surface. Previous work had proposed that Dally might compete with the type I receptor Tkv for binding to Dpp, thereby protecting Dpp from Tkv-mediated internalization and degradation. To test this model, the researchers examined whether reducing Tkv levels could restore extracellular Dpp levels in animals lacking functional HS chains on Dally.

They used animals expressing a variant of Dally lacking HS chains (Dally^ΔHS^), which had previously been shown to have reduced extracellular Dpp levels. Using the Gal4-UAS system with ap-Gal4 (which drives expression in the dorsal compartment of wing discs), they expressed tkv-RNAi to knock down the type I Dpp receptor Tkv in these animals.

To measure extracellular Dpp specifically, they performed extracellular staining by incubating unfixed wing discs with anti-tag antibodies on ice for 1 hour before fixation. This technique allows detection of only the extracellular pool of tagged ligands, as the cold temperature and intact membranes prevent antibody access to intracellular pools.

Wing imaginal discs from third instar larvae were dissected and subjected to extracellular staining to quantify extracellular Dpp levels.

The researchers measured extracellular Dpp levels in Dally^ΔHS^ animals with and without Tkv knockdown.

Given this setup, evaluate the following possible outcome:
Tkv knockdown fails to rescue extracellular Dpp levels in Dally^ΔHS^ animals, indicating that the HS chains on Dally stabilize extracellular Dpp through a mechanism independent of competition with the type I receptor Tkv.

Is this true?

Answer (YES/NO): NO